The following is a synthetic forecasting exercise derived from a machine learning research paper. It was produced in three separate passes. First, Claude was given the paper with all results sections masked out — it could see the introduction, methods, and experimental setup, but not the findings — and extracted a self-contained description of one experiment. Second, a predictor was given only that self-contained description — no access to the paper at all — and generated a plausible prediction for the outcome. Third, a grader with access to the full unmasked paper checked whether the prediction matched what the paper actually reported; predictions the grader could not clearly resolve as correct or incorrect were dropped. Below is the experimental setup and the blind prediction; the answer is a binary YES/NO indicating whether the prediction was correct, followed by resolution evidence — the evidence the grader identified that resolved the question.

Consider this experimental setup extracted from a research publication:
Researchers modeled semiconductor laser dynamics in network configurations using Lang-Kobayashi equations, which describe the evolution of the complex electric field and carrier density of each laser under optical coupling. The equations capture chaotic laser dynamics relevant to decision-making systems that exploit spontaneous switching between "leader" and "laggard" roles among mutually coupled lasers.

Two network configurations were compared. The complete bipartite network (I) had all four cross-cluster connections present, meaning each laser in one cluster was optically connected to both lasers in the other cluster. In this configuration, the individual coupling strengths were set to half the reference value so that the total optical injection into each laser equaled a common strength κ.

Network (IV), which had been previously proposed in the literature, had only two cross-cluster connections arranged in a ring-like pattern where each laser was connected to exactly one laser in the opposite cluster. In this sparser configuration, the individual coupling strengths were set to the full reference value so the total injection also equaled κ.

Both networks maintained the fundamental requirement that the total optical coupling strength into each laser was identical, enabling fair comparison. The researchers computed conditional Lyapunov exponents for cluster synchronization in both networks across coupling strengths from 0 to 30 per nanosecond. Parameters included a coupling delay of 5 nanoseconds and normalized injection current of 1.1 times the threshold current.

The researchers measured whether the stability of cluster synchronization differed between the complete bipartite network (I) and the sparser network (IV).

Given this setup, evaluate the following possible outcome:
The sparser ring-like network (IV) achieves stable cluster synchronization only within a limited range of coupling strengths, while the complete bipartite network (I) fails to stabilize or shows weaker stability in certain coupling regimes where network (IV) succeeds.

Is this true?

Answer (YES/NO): NO